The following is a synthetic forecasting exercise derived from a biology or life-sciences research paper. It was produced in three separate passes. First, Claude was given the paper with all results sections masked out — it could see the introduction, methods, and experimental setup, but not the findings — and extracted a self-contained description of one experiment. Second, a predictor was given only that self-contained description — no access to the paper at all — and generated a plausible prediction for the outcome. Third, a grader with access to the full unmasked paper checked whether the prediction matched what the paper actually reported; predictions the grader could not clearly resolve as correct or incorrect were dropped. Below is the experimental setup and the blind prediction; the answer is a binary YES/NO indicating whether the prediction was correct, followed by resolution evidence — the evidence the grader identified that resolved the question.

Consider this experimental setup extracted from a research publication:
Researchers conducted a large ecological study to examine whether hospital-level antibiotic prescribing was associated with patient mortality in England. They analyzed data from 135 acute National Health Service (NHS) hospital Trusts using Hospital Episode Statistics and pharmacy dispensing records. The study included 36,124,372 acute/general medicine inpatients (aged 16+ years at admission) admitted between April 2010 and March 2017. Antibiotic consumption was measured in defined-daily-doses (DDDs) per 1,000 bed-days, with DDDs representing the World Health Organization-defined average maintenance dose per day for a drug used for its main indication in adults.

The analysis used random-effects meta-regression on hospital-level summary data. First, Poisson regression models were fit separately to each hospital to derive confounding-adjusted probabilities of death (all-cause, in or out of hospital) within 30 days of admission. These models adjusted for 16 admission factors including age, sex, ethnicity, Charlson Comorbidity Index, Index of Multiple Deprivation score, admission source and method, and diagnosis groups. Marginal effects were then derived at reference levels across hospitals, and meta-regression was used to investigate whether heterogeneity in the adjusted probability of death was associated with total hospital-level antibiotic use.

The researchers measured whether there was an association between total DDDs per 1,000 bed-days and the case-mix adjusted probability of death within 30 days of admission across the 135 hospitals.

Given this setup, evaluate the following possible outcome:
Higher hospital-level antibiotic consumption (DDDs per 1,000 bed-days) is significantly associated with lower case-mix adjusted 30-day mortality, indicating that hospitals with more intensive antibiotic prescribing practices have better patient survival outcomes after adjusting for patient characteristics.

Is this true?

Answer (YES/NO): NO